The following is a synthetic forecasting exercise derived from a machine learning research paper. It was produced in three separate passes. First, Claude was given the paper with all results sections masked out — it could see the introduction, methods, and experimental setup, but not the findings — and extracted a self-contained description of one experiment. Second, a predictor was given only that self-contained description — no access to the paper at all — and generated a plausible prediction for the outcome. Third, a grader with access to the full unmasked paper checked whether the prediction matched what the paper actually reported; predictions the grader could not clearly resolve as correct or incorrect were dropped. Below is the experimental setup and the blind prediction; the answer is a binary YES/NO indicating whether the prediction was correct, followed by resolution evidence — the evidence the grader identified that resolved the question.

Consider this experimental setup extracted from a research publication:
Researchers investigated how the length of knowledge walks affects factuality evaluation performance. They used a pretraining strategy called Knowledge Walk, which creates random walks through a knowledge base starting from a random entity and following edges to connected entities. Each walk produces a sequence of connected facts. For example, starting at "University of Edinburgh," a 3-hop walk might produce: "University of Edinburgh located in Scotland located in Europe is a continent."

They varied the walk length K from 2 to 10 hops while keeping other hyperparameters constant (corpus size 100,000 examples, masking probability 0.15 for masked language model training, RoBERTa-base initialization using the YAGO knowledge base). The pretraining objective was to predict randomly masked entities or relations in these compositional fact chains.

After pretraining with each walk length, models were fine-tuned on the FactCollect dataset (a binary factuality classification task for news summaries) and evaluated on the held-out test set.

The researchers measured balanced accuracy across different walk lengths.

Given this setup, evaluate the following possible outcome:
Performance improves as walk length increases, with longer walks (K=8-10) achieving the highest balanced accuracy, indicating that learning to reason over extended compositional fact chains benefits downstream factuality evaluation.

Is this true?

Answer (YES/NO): NO